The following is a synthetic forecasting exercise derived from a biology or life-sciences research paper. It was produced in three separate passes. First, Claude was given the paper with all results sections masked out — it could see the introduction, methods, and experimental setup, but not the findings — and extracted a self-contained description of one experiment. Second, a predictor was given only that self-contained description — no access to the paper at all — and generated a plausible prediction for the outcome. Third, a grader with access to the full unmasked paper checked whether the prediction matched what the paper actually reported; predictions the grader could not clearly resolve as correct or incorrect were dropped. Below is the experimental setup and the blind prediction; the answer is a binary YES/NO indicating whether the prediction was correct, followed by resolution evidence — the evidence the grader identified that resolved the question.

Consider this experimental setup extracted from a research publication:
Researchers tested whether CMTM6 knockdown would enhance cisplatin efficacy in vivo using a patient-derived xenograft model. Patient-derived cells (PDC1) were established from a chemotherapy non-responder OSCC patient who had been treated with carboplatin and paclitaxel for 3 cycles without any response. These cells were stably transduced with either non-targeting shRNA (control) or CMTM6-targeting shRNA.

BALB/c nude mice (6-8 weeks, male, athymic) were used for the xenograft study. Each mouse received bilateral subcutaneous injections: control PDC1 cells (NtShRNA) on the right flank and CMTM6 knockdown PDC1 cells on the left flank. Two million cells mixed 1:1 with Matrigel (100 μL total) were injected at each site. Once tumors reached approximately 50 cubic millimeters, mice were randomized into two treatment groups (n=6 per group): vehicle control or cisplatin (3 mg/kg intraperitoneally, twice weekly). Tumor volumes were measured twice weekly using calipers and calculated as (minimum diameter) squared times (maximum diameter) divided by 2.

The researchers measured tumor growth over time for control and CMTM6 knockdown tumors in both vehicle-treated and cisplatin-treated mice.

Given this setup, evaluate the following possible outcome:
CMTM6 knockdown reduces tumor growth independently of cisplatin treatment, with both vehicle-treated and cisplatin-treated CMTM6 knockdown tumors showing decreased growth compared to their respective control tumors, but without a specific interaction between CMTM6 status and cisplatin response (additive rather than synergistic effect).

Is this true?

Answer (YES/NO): NO